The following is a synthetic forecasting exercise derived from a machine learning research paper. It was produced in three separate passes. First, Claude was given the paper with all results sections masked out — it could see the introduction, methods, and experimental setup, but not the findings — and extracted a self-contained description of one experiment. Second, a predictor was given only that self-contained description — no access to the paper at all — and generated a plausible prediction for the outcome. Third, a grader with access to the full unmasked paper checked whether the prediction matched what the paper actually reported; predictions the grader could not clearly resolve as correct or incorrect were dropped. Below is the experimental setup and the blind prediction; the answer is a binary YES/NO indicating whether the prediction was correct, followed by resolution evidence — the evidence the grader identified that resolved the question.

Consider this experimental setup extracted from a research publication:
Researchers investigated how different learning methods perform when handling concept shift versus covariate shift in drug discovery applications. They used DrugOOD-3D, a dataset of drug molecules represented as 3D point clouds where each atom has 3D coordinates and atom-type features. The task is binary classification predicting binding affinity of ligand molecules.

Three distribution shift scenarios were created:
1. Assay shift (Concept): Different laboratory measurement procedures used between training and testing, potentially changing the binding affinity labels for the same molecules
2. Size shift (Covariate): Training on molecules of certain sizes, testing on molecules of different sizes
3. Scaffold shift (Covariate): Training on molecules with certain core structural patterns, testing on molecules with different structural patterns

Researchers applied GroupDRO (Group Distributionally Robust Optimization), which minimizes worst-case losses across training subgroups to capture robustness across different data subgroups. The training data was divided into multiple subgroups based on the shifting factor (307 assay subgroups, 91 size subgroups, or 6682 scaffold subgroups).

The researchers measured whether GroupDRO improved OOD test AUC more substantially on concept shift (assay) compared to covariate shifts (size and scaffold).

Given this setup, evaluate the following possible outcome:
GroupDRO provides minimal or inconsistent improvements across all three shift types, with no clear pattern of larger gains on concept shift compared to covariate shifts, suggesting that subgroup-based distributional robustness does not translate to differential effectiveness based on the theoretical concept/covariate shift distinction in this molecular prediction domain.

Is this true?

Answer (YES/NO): NO